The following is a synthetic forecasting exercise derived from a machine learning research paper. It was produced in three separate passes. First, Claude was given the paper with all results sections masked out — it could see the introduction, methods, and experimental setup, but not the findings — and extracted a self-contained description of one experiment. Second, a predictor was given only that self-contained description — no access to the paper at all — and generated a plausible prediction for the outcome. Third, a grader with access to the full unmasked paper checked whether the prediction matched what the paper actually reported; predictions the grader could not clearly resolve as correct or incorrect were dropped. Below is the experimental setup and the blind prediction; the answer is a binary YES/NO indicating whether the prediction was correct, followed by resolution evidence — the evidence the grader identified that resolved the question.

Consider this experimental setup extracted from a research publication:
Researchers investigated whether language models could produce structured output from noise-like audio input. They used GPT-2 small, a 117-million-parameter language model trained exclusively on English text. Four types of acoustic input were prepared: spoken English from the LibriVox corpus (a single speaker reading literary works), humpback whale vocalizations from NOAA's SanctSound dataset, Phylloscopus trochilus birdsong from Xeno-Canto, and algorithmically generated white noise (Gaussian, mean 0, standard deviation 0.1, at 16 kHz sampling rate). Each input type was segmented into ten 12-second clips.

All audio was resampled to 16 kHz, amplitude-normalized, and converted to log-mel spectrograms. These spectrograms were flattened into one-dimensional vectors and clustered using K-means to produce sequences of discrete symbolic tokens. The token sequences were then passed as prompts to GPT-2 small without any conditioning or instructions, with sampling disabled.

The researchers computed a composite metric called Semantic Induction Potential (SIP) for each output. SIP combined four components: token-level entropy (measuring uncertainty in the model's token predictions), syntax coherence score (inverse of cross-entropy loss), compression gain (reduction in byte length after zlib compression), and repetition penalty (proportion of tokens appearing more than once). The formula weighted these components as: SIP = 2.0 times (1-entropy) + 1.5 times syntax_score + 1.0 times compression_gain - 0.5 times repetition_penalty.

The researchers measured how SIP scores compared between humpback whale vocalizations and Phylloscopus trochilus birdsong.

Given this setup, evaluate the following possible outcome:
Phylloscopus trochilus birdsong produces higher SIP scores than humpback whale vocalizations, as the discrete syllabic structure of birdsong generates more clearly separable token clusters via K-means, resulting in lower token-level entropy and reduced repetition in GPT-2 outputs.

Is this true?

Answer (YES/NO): NO